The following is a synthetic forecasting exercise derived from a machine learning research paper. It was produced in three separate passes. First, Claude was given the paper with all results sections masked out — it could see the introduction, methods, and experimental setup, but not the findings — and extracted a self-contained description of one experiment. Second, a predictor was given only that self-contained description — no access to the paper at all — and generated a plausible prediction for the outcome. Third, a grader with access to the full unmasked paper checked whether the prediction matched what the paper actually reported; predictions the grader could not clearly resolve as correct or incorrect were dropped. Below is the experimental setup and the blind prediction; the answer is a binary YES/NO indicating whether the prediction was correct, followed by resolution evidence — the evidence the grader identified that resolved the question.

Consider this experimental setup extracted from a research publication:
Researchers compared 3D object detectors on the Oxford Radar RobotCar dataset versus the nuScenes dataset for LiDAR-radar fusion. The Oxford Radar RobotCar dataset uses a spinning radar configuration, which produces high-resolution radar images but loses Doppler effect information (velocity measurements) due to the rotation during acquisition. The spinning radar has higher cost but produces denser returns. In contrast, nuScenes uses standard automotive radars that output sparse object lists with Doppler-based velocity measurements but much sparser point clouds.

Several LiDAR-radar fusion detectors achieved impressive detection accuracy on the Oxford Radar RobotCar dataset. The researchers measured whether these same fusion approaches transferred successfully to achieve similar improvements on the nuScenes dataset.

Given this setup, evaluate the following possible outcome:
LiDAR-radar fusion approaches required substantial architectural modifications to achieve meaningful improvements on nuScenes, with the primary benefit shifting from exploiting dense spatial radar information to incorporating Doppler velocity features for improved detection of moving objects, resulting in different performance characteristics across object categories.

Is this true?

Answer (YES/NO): NO